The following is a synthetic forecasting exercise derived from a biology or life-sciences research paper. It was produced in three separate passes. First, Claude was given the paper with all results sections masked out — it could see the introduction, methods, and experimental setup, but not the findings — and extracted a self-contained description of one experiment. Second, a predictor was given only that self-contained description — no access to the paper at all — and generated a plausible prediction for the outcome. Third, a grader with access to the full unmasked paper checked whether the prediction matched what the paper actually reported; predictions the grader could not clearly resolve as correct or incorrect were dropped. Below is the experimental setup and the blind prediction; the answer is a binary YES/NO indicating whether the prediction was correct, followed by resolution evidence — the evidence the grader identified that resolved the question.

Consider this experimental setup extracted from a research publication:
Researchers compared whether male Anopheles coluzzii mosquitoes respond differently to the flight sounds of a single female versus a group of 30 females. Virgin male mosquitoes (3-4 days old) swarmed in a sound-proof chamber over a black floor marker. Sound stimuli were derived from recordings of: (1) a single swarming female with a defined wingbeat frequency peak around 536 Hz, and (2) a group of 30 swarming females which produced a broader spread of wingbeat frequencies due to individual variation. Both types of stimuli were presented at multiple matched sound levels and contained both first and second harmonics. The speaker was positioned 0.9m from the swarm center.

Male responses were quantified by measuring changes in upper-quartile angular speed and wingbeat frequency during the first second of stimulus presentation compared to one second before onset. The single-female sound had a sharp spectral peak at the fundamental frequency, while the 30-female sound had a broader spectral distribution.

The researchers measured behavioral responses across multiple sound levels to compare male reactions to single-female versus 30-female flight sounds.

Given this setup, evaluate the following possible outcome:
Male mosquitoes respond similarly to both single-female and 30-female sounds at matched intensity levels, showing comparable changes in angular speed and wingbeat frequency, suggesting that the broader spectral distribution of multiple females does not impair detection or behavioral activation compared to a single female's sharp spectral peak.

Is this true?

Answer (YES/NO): NO